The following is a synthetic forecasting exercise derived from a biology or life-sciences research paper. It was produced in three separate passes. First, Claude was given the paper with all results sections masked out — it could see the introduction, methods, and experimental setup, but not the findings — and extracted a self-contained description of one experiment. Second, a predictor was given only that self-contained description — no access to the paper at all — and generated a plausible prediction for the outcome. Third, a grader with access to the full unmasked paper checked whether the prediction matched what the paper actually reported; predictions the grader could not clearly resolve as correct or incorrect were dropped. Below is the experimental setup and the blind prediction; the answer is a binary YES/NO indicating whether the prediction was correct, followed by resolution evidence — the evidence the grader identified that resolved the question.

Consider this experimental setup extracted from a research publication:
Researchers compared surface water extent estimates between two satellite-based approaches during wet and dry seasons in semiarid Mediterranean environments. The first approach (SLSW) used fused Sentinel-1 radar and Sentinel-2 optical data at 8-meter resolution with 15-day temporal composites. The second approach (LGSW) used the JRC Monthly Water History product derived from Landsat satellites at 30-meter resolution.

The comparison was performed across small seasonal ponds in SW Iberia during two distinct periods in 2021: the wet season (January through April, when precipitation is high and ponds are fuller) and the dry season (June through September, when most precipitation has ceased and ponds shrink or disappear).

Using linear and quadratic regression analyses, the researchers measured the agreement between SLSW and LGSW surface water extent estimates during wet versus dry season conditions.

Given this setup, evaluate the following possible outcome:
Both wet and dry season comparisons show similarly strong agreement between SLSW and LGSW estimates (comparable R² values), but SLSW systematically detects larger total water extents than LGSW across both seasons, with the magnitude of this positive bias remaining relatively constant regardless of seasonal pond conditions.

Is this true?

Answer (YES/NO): NO